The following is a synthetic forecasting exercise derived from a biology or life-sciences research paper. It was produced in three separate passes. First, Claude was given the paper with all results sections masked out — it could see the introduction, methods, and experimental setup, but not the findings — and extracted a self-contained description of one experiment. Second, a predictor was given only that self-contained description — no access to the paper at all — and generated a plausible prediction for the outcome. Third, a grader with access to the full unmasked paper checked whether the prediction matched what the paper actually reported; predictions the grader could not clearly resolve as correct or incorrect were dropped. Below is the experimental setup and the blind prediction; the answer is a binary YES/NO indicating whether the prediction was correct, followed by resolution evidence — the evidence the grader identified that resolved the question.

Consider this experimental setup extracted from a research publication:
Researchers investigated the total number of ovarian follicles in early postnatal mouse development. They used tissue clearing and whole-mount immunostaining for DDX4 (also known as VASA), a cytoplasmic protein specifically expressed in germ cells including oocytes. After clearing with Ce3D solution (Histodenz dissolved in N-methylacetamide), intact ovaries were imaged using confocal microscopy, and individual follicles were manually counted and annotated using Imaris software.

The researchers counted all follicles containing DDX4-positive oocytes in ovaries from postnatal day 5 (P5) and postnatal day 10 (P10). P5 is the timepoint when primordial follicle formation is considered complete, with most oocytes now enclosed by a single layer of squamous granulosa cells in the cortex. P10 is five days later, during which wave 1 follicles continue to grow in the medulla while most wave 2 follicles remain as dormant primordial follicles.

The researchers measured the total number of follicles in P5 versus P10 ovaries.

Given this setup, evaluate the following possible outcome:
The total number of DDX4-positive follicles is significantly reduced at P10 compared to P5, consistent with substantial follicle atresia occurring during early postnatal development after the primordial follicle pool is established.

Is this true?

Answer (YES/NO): NO